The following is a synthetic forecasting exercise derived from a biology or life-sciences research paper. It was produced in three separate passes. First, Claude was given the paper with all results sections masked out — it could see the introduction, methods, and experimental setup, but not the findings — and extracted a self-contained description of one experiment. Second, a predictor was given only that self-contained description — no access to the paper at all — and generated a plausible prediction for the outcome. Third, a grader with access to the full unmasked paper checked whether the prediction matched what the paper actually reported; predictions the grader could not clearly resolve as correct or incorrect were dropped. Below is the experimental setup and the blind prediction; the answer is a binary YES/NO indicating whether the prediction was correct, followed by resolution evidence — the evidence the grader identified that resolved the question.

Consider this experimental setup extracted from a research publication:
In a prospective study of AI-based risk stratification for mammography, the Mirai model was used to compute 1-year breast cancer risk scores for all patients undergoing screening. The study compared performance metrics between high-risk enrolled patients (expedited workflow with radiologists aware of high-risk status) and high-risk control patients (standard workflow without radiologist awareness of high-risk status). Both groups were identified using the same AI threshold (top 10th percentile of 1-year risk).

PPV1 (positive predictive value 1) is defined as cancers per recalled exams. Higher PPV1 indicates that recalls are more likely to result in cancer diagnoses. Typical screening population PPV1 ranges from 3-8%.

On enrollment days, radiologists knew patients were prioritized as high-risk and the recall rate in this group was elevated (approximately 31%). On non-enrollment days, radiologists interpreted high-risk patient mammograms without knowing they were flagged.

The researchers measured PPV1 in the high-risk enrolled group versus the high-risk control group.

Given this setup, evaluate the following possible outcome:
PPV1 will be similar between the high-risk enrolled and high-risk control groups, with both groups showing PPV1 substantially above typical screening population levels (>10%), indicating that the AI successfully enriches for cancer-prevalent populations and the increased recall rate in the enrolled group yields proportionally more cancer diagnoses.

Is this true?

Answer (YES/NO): NO